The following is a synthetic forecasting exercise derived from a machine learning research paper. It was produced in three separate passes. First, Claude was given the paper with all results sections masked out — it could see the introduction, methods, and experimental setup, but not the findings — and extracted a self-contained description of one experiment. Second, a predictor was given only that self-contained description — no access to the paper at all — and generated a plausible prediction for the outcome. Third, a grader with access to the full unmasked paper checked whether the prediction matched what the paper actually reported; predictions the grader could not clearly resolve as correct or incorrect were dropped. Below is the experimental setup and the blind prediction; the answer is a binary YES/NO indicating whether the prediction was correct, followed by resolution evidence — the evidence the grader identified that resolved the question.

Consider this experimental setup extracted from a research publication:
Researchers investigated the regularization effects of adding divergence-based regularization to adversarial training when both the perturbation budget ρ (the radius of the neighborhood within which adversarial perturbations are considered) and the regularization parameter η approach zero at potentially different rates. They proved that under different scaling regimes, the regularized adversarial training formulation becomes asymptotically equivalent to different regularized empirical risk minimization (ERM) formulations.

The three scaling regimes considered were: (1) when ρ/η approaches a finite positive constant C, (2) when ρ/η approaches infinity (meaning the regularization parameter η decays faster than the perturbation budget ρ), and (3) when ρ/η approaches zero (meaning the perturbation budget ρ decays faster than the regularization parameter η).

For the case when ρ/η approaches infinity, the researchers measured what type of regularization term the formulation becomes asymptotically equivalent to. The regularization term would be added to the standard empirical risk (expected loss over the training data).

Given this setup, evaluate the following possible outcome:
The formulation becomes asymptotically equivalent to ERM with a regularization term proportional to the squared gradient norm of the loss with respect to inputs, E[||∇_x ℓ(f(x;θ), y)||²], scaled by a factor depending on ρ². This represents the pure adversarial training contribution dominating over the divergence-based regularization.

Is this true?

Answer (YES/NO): NO